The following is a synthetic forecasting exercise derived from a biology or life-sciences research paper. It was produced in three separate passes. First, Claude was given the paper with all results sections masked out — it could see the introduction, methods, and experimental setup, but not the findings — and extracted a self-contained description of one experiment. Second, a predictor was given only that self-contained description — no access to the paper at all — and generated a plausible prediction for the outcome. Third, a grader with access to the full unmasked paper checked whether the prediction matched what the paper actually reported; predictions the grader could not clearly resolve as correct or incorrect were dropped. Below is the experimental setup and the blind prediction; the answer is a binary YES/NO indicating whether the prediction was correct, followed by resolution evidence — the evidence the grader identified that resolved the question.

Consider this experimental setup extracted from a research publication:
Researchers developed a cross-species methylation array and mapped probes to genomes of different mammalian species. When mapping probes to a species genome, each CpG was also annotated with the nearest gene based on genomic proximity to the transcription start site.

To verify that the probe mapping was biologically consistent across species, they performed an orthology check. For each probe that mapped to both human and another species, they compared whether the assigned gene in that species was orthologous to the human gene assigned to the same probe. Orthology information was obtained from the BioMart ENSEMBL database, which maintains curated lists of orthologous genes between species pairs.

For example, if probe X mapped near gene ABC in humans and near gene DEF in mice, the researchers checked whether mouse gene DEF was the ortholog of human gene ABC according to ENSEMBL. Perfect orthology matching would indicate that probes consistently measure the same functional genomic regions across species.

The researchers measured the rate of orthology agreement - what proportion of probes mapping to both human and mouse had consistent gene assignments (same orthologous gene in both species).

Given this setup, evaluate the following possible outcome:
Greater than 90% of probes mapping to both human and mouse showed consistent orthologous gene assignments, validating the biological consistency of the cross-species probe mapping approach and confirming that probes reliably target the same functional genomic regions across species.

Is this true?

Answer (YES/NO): NO